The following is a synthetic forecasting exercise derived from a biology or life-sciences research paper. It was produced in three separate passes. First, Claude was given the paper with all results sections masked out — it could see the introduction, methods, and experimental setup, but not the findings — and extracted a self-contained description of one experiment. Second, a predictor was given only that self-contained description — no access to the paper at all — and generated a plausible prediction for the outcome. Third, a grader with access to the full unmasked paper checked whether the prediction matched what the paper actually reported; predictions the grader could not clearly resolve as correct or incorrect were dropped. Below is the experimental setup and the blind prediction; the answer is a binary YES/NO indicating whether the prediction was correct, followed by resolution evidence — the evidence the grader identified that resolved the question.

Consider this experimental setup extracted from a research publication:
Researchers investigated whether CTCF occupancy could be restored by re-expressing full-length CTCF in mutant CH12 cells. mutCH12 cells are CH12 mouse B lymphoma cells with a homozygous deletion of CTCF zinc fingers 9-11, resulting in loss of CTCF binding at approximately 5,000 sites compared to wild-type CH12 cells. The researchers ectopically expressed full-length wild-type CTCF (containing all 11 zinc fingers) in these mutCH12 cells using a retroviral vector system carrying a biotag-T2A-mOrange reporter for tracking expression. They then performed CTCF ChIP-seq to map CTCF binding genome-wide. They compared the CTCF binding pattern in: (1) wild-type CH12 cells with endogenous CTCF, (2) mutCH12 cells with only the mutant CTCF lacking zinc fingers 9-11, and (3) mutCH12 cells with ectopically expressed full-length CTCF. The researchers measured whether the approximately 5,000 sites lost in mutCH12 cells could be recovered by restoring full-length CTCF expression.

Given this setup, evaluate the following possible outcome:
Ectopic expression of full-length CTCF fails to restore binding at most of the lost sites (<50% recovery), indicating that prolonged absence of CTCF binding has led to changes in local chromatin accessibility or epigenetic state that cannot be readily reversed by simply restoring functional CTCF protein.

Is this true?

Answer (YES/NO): NO